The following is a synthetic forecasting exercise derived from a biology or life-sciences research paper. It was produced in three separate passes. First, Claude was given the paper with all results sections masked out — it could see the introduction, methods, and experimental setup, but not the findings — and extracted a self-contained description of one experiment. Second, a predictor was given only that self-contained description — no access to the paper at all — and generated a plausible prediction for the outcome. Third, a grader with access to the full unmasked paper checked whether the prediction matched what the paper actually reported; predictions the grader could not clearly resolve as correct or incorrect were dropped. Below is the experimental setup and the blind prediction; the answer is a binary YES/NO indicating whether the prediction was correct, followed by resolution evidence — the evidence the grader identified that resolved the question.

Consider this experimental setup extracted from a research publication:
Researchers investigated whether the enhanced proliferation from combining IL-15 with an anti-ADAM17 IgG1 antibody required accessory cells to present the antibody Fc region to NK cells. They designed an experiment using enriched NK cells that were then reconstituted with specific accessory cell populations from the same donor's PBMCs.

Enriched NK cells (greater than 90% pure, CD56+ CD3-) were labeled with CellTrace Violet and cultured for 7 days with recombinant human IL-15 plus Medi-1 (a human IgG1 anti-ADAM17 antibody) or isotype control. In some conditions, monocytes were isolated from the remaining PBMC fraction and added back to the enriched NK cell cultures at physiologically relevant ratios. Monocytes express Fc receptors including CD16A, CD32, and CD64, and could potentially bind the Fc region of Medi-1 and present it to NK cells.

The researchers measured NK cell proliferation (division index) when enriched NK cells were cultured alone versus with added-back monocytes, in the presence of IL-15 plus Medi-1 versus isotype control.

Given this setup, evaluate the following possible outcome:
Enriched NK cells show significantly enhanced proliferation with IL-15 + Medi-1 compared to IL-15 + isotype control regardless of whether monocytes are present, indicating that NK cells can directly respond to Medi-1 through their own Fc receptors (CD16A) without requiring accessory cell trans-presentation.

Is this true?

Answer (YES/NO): NO